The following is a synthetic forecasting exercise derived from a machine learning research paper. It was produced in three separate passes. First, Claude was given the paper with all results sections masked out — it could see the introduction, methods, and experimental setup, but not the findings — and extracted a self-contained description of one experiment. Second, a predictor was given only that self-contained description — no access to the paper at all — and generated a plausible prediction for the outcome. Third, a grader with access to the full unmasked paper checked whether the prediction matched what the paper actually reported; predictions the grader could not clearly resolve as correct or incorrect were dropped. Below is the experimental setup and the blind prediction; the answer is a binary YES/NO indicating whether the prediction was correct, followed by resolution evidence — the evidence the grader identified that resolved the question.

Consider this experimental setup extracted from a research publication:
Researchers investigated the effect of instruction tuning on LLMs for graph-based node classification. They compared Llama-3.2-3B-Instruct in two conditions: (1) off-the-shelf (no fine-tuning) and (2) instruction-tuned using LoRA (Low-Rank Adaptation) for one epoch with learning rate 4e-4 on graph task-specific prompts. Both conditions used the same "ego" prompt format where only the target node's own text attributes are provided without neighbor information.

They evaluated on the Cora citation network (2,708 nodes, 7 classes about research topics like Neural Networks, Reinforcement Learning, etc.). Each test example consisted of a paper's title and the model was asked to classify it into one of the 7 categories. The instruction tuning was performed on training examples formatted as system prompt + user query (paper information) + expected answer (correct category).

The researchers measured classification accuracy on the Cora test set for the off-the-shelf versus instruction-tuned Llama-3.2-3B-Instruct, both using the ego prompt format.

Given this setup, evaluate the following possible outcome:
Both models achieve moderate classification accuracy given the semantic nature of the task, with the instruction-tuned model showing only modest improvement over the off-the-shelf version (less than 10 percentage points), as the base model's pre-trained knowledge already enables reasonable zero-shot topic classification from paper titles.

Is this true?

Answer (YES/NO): NO